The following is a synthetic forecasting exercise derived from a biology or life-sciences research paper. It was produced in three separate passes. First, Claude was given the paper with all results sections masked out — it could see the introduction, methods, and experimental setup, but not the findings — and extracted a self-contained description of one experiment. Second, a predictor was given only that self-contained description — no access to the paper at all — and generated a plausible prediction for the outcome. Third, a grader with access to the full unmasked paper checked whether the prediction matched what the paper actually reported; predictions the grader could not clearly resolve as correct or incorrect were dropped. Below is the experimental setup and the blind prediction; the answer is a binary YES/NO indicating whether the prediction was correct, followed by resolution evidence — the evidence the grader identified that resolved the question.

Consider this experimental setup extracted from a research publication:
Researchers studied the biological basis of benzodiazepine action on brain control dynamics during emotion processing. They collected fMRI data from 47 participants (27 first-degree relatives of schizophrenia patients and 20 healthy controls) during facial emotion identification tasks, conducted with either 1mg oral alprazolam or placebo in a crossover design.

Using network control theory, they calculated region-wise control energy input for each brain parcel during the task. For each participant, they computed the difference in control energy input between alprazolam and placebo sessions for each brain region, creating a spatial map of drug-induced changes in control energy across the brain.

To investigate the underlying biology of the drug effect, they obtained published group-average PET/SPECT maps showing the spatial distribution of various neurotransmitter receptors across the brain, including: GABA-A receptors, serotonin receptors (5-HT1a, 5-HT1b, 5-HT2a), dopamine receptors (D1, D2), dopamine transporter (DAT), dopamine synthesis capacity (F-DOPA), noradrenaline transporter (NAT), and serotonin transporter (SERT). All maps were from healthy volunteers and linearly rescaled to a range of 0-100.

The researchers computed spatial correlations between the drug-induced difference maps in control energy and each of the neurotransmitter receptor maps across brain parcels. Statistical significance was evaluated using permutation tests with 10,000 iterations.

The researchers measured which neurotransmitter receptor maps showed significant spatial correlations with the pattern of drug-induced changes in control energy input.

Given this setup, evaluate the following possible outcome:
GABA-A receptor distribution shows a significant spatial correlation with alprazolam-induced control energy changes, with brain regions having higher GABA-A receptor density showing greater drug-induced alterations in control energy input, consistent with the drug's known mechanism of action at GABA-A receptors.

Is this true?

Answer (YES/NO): NO